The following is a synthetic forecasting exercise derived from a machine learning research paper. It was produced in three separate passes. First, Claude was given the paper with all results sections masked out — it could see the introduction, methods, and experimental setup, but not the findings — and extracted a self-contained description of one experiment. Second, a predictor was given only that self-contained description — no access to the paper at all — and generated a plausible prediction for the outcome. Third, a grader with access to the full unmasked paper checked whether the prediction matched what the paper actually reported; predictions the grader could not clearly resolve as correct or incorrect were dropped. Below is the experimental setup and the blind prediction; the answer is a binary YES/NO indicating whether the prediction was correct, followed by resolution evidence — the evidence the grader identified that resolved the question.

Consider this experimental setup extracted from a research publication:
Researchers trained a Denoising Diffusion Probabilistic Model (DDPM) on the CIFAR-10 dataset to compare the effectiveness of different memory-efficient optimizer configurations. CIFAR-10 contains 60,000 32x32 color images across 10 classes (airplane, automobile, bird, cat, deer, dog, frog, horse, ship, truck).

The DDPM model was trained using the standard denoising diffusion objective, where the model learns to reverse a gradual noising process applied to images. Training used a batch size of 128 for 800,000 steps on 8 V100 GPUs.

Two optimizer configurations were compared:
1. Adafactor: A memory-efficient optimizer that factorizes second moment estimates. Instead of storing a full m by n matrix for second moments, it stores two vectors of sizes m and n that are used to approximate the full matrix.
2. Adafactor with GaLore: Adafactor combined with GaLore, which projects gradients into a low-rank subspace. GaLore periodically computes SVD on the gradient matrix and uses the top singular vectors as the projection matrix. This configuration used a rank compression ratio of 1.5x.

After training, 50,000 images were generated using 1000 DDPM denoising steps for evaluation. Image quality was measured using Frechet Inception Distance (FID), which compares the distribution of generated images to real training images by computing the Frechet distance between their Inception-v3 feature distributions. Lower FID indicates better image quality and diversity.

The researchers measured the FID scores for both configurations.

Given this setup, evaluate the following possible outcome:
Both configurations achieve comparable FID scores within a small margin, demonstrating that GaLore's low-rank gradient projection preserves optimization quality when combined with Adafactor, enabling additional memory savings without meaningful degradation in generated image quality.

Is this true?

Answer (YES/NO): NO